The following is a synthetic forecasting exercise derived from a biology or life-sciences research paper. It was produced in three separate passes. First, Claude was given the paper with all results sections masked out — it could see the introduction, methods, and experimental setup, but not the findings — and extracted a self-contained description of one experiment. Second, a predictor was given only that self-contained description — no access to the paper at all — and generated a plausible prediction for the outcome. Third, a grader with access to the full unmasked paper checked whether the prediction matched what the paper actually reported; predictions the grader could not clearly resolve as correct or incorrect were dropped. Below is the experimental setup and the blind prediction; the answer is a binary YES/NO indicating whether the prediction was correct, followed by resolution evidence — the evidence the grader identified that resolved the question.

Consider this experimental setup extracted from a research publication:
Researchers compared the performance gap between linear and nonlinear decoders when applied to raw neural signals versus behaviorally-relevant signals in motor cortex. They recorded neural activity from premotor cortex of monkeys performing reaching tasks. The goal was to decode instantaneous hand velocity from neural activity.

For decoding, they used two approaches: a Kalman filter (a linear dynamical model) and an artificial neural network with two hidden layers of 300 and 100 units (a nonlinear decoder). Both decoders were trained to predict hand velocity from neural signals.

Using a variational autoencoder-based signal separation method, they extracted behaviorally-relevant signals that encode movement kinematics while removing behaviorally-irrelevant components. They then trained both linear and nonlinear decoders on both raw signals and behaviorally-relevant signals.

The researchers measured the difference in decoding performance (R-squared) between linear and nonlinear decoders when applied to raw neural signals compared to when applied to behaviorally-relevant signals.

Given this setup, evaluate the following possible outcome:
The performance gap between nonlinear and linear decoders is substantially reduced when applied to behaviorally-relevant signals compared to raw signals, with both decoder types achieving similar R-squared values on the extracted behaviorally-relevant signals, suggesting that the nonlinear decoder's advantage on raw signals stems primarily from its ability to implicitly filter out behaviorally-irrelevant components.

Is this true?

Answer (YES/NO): YES